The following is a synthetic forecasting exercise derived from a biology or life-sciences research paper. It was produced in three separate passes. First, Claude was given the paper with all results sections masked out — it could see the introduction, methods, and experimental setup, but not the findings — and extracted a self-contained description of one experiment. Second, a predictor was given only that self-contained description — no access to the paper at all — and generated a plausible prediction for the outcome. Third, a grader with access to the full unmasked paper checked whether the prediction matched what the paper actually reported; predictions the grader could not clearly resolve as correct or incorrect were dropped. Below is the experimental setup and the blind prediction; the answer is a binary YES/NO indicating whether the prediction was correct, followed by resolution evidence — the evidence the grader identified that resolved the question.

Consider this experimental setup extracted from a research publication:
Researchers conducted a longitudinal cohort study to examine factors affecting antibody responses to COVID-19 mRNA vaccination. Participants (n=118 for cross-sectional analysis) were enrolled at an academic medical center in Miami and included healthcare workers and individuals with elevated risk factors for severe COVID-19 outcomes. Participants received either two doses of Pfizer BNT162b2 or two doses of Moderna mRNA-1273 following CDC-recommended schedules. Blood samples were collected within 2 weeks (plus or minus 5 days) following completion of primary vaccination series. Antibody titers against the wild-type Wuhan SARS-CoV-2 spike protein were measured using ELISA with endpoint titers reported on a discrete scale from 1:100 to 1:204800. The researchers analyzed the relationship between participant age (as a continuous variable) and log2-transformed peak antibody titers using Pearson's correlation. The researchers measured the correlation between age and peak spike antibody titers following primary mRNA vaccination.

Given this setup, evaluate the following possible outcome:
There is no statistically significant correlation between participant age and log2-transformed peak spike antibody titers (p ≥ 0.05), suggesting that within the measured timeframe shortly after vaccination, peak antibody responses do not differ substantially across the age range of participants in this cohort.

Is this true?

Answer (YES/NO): NO